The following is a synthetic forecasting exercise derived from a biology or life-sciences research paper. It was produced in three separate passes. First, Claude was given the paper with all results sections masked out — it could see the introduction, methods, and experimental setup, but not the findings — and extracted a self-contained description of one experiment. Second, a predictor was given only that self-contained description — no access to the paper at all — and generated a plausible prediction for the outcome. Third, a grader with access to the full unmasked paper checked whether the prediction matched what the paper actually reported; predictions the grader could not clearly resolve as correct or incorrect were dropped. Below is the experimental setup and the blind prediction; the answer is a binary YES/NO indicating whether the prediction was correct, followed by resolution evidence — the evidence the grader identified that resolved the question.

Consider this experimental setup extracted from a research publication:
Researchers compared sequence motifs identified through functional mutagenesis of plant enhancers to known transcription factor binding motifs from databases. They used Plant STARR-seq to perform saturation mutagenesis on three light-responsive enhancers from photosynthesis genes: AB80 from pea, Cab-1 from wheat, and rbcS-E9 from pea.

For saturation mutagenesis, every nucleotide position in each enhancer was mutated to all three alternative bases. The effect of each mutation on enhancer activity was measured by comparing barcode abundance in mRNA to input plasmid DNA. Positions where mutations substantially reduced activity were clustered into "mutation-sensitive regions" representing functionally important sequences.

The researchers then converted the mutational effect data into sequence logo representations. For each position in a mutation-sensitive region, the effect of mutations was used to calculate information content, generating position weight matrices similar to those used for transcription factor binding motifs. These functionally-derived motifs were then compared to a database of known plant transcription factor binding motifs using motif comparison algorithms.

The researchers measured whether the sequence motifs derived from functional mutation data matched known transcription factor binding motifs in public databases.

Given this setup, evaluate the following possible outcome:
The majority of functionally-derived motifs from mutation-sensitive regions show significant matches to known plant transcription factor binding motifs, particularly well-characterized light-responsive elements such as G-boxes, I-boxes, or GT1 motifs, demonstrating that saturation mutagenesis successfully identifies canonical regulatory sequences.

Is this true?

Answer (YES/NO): YES